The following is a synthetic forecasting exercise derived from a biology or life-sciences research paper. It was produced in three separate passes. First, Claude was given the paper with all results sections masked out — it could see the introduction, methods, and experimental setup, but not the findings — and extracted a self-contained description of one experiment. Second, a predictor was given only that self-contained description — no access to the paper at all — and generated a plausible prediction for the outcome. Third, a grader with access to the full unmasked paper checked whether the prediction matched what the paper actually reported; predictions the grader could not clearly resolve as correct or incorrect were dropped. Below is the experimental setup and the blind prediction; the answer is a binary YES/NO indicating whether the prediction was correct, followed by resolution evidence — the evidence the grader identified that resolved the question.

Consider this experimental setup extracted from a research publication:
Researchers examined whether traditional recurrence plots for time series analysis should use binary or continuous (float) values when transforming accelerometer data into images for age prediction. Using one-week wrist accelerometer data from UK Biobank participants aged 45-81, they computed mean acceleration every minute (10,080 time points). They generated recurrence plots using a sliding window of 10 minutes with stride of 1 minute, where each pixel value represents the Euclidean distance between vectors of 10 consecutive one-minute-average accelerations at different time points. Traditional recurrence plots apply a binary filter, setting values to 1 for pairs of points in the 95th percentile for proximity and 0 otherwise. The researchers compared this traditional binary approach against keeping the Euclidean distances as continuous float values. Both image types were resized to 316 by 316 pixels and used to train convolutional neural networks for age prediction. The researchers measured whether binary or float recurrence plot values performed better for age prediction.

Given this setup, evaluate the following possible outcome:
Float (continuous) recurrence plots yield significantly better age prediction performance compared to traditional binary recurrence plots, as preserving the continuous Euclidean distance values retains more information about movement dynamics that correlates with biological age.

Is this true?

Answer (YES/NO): NO